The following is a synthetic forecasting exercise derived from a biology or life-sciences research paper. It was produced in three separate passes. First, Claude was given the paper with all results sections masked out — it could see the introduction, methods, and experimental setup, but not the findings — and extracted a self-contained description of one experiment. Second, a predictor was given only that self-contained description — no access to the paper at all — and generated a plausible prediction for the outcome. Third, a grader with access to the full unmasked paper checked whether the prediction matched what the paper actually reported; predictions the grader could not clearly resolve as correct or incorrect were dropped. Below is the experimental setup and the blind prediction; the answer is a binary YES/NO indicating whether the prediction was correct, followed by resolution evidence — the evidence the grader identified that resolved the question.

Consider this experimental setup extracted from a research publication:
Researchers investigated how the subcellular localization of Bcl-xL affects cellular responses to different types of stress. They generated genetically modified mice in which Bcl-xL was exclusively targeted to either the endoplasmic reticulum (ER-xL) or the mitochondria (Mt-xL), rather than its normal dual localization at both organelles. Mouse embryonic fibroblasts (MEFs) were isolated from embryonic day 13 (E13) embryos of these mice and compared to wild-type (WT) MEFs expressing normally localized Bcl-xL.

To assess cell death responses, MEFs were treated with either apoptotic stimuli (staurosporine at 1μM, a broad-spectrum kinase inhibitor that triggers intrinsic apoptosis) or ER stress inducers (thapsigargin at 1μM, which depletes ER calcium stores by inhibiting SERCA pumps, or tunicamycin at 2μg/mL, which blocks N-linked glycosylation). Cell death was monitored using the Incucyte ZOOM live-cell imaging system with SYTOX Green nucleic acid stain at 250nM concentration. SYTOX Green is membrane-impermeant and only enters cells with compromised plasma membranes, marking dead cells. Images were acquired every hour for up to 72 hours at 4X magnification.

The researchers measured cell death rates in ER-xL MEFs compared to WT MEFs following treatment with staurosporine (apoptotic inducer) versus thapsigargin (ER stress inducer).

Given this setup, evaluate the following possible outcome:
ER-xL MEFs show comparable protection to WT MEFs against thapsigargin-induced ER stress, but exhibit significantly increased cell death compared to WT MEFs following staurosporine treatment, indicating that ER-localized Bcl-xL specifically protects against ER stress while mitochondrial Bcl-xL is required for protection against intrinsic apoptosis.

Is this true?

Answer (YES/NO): NO